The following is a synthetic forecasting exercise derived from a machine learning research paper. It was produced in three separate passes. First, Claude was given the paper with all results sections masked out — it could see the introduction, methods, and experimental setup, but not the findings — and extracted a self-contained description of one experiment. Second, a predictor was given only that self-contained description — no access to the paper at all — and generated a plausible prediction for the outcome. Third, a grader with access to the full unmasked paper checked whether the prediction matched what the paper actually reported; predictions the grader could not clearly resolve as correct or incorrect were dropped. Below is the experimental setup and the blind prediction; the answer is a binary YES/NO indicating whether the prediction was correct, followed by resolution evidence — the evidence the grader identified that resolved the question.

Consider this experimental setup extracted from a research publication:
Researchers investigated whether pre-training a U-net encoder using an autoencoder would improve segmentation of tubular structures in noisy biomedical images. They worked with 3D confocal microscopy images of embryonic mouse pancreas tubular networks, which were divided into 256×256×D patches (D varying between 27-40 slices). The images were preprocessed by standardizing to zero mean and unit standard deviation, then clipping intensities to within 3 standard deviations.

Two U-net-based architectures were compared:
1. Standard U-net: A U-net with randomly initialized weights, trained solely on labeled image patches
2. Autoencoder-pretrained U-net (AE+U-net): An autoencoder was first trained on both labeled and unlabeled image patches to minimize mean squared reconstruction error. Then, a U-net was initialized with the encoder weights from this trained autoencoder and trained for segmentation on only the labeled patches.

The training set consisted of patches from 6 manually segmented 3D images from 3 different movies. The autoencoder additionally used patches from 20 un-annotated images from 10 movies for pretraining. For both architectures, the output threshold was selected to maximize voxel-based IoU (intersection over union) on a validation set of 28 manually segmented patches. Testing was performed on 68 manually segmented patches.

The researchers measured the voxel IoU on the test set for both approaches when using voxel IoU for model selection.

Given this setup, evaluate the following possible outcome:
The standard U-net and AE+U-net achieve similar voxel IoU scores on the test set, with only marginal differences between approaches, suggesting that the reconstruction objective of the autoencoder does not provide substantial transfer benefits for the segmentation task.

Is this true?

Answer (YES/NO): NO